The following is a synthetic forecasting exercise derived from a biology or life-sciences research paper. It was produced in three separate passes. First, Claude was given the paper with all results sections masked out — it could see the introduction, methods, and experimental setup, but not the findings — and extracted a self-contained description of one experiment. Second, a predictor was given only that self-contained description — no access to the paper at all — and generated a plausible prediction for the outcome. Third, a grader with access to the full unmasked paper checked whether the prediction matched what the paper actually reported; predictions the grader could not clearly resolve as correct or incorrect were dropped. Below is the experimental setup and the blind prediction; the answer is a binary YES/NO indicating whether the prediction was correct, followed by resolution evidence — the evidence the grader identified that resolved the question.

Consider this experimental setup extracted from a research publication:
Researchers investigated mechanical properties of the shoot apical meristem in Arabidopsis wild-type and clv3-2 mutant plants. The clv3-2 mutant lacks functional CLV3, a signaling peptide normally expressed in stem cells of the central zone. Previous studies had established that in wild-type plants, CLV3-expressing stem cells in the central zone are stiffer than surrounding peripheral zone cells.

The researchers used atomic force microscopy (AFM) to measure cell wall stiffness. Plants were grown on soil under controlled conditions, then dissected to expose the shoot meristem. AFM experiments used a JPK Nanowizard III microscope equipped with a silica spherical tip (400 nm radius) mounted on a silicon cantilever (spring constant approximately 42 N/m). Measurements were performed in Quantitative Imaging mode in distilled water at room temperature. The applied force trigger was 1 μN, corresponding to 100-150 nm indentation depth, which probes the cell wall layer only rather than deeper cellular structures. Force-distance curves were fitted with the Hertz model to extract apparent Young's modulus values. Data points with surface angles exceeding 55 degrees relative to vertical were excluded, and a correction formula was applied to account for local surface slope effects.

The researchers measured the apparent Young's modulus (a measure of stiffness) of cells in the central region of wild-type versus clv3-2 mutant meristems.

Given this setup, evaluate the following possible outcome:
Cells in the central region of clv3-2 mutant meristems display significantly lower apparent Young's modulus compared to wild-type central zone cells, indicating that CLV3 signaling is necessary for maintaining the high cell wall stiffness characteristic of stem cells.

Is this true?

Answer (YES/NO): YES